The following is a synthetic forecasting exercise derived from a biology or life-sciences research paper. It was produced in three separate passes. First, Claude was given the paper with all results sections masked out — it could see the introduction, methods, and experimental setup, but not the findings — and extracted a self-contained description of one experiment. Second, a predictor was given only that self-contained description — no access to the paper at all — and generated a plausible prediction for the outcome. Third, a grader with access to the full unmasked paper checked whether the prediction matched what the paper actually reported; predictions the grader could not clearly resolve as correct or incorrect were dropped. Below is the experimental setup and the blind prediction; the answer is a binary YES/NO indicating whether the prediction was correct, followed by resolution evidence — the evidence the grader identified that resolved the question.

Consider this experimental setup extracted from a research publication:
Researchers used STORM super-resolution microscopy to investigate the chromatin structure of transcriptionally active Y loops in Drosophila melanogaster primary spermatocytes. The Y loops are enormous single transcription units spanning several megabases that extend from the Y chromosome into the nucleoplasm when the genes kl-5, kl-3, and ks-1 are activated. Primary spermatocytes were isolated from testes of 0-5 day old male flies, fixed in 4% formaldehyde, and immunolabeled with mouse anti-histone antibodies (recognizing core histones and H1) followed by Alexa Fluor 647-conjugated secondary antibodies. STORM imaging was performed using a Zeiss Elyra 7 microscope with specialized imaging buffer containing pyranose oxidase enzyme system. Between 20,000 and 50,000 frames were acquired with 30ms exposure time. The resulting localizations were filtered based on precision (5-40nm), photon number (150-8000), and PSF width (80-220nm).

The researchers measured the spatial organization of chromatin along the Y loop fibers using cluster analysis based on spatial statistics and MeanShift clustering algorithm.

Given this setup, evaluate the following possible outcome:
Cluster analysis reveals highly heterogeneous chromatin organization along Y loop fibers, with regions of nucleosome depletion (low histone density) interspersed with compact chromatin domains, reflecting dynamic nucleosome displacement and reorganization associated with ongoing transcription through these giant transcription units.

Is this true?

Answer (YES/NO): NO